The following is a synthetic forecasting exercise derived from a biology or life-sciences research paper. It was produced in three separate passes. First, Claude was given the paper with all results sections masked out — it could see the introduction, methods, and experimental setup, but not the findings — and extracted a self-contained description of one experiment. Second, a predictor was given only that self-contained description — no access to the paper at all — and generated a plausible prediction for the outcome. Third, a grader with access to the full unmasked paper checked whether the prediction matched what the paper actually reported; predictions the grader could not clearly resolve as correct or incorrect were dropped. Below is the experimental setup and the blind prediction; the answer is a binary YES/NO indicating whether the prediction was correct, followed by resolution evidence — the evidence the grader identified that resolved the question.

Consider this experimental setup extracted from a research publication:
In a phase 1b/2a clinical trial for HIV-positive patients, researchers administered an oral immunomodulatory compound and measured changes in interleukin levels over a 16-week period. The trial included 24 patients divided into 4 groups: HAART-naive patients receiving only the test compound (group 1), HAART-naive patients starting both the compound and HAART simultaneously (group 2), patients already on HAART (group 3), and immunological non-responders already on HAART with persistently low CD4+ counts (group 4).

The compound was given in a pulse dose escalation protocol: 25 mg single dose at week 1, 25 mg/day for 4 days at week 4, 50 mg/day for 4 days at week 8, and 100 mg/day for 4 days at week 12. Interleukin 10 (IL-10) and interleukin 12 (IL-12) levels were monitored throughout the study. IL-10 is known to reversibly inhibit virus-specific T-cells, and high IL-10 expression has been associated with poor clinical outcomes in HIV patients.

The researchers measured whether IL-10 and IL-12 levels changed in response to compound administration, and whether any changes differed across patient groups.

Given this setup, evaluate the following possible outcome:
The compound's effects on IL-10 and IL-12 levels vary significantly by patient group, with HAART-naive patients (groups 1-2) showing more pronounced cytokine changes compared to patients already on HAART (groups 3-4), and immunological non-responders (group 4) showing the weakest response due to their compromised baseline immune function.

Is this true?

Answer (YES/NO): NO